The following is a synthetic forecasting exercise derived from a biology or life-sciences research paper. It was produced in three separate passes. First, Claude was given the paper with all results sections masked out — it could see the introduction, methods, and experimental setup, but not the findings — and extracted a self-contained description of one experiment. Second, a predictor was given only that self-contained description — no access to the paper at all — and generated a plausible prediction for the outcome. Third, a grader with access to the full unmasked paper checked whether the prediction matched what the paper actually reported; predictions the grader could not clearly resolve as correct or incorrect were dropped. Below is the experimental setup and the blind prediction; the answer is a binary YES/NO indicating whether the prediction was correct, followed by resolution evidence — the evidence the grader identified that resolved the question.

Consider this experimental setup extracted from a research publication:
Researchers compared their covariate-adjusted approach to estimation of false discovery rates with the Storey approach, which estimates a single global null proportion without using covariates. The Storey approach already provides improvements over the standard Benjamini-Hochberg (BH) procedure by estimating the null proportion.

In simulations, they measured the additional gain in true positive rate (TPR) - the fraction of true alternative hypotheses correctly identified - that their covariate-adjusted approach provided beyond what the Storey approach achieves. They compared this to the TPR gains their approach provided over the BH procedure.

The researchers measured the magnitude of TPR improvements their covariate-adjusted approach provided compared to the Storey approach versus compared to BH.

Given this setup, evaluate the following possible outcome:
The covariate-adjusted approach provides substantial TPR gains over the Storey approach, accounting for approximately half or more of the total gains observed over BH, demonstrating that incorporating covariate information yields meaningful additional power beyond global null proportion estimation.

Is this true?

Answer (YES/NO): NO